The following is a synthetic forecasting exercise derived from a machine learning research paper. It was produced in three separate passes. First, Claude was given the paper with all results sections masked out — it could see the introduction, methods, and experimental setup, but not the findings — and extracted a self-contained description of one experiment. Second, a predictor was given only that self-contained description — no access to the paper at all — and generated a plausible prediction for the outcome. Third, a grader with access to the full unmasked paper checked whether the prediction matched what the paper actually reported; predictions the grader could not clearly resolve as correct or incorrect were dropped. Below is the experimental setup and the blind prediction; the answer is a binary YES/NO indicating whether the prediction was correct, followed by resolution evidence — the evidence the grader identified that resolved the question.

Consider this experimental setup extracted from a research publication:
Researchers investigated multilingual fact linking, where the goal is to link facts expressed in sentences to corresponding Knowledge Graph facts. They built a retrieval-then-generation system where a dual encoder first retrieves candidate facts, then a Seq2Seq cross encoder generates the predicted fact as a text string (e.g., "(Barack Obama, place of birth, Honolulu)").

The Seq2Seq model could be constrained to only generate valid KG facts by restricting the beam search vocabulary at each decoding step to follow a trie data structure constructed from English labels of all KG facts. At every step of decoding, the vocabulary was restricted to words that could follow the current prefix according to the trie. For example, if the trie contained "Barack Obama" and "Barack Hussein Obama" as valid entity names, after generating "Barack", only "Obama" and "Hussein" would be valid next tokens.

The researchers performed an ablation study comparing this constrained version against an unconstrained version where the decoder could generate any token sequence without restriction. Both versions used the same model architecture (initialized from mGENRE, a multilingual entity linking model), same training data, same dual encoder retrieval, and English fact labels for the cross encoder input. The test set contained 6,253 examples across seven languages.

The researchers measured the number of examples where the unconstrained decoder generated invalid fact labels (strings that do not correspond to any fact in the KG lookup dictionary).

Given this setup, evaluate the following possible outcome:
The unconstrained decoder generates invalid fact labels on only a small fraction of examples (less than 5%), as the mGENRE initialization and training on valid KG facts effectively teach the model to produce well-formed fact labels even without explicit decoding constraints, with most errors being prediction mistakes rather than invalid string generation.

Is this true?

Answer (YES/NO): NO